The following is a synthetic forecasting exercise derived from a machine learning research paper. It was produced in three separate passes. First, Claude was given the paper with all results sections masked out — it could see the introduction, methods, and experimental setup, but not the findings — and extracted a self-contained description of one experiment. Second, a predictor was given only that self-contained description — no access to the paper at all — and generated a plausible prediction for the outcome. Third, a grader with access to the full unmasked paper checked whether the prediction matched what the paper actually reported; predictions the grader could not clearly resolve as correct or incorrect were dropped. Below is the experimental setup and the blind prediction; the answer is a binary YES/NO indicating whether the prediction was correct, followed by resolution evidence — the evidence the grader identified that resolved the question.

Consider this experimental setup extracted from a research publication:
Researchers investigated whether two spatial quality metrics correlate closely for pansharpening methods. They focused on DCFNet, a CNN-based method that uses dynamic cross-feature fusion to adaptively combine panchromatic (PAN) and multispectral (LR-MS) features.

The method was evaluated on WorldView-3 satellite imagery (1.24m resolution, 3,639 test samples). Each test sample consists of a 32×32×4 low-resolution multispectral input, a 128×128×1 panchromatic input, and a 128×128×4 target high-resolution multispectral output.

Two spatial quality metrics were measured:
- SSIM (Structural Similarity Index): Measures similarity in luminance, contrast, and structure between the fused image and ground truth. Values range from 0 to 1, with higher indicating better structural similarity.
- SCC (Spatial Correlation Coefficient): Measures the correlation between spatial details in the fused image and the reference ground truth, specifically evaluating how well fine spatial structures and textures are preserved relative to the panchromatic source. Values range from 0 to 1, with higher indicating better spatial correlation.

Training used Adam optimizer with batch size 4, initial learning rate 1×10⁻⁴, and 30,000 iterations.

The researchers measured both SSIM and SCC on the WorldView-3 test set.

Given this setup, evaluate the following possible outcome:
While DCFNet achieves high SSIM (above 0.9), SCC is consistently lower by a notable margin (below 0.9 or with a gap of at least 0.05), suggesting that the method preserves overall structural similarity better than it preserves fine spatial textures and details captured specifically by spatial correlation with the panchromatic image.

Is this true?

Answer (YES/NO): NO